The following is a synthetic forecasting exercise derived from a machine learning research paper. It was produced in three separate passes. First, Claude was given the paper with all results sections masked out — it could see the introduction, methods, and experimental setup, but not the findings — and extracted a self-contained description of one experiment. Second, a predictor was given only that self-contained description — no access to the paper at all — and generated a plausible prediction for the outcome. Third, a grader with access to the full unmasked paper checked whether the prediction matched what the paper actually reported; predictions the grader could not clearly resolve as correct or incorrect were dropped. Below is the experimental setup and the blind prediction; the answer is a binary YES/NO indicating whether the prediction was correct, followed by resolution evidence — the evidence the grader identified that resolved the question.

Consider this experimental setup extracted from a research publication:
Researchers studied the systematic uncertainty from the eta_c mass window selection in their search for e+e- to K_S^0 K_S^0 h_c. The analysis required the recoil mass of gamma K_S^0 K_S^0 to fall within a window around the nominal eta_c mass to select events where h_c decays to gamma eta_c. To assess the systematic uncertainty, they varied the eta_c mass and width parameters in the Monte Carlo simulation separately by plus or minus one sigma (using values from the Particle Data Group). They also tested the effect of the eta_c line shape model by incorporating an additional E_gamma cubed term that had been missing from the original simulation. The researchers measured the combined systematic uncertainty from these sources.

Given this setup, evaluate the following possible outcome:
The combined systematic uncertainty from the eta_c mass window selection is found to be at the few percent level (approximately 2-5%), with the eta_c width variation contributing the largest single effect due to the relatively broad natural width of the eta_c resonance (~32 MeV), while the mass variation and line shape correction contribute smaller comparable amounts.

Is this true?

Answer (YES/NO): NO